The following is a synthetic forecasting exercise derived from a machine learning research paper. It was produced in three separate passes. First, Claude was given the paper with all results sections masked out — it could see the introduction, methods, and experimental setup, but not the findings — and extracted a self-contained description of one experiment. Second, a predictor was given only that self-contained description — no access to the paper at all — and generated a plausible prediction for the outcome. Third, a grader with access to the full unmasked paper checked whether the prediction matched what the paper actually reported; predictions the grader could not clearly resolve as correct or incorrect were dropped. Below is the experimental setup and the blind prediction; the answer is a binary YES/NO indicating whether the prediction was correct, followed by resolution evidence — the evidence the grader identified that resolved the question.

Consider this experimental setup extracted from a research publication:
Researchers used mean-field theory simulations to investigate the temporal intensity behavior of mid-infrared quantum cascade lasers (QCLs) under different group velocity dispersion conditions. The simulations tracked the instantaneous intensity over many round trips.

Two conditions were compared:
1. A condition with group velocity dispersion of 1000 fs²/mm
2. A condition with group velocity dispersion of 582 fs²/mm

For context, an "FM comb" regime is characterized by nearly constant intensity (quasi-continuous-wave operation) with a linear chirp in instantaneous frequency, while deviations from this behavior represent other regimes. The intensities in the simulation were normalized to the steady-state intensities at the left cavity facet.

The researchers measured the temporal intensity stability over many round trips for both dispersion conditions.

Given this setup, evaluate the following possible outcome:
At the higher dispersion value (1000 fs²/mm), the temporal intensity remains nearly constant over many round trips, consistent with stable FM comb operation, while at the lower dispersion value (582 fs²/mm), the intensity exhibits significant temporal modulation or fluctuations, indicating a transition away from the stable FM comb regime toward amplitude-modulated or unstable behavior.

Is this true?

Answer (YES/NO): YES